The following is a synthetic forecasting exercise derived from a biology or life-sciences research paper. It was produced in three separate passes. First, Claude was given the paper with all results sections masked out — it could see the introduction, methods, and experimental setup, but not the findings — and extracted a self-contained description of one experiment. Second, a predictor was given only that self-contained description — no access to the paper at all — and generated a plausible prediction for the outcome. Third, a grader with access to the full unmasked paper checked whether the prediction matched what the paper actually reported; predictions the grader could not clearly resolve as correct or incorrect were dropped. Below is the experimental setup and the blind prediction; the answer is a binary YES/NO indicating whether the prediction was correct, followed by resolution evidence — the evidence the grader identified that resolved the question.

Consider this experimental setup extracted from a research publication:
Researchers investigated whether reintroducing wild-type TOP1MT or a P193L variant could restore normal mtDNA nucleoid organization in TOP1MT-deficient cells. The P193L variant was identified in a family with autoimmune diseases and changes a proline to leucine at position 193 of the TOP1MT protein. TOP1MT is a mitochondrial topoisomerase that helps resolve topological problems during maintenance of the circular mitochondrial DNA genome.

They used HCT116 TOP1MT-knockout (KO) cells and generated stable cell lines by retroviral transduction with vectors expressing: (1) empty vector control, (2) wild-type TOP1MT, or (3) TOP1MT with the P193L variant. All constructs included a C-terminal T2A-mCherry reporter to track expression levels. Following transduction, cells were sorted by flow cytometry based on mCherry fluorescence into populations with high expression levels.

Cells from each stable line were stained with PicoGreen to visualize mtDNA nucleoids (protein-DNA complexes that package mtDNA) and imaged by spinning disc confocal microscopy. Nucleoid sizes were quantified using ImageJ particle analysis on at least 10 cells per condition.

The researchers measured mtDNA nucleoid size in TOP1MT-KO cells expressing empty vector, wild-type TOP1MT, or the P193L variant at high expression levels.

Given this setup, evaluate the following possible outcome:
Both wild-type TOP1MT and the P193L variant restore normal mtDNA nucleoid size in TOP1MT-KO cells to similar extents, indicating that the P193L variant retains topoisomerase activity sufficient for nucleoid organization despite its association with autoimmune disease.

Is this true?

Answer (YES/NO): NO